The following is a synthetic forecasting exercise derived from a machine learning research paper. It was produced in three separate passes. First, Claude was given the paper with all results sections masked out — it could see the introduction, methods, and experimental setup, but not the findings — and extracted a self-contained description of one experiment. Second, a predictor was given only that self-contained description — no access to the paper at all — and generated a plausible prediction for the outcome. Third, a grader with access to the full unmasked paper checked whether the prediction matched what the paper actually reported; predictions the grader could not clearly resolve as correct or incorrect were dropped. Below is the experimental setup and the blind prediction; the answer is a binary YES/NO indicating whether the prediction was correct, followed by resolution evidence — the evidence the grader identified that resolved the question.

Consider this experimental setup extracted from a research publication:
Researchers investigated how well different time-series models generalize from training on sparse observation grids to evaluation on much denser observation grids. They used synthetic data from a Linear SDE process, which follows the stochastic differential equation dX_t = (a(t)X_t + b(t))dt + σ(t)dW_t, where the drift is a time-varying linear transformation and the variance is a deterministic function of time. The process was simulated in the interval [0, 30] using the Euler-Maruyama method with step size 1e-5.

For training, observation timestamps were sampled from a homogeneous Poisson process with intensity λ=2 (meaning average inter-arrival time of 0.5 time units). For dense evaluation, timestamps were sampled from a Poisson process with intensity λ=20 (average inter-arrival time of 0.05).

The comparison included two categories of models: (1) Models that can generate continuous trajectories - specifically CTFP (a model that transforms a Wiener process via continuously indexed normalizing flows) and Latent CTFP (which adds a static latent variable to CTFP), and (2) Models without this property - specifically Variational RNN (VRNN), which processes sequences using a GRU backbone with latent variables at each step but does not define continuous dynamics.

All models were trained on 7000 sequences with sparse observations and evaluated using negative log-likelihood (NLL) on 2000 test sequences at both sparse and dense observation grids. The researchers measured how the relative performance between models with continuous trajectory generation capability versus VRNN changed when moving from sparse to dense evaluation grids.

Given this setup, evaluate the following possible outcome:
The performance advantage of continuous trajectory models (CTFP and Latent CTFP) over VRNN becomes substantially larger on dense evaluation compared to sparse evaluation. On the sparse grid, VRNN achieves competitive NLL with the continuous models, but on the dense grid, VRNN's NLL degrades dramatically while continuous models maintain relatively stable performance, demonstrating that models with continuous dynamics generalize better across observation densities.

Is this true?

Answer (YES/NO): YES